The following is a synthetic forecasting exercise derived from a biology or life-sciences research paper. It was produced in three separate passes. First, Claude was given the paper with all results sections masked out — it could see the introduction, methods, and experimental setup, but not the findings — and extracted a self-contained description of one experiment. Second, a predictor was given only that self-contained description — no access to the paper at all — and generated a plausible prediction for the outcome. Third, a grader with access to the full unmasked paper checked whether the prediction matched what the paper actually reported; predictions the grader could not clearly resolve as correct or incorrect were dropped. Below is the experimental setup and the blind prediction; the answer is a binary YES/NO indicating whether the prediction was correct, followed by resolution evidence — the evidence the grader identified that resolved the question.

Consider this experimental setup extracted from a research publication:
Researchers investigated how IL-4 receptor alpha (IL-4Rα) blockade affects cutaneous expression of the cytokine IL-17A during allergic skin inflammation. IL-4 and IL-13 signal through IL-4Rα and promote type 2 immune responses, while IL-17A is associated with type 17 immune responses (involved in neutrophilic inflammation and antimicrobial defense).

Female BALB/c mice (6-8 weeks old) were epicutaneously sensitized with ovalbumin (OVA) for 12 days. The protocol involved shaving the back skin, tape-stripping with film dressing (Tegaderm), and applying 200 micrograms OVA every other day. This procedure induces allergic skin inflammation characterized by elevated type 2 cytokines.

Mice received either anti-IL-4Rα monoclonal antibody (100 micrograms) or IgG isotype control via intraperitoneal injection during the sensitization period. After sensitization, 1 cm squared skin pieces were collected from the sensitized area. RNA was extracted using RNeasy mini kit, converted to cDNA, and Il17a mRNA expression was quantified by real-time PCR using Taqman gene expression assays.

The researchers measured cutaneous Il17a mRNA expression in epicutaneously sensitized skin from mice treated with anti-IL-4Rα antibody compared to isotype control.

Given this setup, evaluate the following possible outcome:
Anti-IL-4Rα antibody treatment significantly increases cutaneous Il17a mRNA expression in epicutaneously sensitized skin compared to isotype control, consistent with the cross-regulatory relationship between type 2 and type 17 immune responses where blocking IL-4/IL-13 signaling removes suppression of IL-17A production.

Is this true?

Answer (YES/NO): YES